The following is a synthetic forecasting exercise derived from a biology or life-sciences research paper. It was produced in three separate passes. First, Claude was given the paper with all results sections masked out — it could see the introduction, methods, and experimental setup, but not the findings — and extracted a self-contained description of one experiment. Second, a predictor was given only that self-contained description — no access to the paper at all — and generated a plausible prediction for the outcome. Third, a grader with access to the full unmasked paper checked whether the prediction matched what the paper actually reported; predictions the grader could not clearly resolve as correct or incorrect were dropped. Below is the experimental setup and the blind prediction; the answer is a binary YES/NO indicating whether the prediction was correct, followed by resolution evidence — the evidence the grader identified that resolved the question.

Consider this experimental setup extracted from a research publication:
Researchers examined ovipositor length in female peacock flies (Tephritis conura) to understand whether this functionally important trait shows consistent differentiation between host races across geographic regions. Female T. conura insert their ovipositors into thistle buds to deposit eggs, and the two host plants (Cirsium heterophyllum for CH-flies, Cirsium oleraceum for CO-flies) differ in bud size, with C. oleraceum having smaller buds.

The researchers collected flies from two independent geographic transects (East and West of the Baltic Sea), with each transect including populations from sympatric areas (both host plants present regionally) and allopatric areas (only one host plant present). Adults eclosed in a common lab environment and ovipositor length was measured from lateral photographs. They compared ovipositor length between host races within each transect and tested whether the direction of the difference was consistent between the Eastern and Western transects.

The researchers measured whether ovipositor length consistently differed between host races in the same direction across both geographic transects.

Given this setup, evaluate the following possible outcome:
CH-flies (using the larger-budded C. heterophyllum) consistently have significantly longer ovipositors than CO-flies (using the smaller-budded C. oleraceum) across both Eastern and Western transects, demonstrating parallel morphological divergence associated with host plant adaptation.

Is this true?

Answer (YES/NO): YES